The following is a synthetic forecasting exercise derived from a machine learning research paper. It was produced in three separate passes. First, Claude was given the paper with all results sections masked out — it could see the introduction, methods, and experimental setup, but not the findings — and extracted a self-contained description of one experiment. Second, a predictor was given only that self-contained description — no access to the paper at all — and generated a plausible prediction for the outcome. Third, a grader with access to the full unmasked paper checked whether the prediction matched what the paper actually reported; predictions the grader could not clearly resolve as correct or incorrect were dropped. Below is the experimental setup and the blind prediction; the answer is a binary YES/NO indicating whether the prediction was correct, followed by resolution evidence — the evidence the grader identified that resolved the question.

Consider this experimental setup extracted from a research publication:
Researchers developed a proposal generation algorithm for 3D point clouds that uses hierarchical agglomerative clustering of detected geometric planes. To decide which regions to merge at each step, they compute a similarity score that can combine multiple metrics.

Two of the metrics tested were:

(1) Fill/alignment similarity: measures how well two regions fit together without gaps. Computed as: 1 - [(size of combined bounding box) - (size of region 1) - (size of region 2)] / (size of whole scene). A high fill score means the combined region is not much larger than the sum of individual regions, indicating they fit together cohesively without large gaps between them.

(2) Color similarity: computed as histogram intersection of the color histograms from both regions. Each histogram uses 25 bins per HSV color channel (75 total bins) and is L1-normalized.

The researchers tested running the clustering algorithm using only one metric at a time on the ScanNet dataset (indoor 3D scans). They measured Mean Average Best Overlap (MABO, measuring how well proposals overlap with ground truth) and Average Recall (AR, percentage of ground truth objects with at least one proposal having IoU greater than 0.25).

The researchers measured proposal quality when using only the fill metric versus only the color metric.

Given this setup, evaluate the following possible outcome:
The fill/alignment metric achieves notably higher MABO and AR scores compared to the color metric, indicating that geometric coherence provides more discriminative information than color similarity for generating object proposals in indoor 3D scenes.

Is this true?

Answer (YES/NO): YES